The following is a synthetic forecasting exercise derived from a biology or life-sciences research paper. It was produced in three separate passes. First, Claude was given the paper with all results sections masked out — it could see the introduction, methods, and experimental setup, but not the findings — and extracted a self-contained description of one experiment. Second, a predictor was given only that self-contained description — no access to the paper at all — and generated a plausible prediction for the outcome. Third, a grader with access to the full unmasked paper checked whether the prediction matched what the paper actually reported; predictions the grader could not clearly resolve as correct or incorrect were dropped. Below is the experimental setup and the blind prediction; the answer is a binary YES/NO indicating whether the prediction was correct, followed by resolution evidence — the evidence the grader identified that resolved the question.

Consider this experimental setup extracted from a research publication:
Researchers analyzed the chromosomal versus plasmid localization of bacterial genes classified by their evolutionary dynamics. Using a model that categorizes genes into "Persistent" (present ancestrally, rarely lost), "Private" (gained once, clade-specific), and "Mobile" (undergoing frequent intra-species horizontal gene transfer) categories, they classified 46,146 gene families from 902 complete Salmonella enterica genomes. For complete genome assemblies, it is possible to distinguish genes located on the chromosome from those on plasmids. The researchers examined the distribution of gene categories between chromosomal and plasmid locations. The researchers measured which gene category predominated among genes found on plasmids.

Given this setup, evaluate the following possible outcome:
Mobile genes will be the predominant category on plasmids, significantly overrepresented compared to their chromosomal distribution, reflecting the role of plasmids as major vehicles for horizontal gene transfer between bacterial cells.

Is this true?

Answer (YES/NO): YES